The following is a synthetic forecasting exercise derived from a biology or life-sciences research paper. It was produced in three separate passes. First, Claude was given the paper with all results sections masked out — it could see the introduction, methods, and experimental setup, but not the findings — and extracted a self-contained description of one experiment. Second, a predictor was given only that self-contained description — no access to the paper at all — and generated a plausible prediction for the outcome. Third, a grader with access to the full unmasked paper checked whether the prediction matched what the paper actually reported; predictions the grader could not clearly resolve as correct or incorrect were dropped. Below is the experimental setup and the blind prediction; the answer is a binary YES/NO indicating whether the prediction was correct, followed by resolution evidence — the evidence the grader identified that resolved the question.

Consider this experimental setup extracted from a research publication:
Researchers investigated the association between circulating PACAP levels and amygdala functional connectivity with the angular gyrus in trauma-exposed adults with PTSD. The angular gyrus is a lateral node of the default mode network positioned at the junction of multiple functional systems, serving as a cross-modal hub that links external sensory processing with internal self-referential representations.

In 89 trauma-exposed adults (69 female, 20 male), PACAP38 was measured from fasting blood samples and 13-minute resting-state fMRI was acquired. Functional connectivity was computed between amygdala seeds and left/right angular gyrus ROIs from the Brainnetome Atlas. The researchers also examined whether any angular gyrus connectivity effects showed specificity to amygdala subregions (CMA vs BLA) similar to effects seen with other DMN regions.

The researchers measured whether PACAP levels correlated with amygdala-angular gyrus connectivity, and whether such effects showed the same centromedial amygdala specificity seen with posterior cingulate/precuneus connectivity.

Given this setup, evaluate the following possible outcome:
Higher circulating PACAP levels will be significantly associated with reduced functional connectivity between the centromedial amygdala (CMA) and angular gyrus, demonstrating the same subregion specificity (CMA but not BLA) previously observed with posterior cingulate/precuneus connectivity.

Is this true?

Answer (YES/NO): NO